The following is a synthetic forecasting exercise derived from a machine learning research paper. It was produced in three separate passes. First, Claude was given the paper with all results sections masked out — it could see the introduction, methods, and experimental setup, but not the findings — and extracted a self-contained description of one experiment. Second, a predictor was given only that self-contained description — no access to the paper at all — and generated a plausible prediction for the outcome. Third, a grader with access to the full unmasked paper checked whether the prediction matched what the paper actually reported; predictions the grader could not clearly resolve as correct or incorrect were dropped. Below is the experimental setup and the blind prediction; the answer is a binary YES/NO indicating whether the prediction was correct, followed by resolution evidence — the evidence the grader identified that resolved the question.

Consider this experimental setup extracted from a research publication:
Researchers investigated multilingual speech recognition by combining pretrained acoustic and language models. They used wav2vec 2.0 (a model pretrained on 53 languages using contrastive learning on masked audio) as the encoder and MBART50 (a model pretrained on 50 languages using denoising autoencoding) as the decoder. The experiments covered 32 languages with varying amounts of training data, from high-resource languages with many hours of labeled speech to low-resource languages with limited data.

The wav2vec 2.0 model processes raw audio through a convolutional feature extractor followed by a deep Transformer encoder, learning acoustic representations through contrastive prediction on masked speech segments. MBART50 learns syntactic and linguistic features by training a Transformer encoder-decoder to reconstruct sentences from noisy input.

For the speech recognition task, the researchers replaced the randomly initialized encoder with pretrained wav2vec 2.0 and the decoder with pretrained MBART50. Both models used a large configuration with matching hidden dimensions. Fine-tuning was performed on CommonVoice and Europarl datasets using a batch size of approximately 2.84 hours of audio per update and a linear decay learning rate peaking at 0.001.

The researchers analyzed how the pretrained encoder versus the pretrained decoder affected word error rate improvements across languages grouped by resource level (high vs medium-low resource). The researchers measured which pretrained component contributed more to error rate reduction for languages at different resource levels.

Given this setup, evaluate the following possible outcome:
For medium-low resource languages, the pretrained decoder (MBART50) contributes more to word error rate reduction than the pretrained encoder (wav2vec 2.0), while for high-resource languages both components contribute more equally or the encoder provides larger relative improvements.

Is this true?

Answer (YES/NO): YES